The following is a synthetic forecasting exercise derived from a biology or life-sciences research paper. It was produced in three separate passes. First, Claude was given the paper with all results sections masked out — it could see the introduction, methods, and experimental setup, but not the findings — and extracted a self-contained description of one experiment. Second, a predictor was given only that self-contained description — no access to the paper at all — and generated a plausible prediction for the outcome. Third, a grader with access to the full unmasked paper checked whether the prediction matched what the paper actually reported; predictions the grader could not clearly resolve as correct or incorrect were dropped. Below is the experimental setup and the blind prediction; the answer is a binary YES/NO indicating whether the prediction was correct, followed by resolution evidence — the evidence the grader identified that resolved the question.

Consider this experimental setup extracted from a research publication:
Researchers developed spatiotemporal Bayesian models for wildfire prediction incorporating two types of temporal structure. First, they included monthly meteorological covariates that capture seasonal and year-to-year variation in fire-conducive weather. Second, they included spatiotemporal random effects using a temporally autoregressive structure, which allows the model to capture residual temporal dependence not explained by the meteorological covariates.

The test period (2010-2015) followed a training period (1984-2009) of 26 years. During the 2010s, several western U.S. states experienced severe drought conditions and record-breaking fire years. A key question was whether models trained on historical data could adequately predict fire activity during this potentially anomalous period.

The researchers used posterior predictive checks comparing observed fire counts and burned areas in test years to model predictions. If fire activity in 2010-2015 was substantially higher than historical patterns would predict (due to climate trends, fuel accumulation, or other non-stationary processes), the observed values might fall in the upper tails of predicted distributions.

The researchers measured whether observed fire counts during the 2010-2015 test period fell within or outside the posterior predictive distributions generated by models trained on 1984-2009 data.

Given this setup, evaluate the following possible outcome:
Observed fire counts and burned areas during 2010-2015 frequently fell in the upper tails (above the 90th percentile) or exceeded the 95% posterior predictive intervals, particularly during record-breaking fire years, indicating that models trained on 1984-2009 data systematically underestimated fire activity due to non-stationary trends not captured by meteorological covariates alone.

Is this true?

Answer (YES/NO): NO